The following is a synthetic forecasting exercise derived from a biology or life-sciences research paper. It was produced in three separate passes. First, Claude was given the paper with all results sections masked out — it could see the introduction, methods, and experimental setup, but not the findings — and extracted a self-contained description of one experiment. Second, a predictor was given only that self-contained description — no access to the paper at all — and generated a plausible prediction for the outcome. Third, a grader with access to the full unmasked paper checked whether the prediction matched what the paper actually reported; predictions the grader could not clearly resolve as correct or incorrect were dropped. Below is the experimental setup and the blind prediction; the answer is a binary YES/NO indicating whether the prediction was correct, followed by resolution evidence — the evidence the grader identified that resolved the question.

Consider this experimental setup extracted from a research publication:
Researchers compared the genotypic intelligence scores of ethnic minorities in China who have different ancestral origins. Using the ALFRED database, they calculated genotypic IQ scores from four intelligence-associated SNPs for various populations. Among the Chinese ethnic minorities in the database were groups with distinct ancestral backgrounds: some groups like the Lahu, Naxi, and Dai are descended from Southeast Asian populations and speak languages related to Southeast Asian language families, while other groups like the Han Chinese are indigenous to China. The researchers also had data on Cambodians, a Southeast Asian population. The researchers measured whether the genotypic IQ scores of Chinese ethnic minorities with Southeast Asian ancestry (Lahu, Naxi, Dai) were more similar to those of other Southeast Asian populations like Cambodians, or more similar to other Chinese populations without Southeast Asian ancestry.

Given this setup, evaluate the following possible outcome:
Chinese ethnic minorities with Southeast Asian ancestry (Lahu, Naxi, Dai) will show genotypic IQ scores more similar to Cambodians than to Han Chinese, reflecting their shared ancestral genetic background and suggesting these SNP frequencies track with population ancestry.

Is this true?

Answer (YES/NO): YES